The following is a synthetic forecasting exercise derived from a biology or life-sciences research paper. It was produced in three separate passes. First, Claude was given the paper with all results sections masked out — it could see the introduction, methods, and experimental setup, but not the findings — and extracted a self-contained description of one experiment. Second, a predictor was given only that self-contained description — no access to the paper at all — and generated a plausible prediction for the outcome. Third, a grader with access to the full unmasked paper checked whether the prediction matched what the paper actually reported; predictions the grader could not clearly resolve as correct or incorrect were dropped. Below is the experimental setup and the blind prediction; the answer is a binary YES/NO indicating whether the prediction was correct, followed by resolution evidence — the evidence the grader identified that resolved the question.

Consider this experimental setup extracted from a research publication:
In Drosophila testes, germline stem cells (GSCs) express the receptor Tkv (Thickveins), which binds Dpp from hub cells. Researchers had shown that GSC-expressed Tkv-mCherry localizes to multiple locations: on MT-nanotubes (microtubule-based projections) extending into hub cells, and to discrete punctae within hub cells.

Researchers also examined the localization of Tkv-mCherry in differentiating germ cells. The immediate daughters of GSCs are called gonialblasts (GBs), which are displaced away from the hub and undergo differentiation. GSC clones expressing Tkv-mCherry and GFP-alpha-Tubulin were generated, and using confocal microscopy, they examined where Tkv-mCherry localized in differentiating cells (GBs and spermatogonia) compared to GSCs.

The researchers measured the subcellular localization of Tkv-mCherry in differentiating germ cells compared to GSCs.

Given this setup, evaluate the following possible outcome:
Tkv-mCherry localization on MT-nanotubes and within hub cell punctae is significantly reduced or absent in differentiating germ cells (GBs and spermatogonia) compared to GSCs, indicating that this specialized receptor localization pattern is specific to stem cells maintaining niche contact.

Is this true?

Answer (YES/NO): YES